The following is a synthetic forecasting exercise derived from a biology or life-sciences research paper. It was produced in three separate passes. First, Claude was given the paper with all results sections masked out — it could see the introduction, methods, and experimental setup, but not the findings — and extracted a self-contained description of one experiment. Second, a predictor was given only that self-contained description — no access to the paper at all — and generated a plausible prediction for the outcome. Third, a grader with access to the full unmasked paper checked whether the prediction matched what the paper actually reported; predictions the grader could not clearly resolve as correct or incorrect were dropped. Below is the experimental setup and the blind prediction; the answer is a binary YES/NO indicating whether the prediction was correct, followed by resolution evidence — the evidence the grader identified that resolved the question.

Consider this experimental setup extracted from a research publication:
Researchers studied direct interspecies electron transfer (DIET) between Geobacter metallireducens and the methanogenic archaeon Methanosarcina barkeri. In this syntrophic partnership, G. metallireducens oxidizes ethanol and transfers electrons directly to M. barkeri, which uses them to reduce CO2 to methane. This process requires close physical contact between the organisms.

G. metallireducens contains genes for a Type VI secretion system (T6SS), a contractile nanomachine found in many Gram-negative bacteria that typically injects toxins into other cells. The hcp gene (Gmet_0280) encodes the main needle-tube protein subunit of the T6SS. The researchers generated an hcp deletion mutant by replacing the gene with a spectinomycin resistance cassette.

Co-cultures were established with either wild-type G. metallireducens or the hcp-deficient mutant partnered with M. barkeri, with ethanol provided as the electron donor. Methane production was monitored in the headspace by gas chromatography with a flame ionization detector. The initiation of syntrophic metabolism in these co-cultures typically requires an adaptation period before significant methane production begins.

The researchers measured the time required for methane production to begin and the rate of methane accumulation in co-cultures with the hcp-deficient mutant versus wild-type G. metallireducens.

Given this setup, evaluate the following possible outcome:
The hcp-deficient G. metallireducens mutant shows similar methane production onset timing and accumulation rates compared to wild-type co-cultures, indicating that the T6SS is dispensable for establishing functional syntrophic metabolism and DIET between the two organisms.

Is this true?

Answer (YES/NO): NO